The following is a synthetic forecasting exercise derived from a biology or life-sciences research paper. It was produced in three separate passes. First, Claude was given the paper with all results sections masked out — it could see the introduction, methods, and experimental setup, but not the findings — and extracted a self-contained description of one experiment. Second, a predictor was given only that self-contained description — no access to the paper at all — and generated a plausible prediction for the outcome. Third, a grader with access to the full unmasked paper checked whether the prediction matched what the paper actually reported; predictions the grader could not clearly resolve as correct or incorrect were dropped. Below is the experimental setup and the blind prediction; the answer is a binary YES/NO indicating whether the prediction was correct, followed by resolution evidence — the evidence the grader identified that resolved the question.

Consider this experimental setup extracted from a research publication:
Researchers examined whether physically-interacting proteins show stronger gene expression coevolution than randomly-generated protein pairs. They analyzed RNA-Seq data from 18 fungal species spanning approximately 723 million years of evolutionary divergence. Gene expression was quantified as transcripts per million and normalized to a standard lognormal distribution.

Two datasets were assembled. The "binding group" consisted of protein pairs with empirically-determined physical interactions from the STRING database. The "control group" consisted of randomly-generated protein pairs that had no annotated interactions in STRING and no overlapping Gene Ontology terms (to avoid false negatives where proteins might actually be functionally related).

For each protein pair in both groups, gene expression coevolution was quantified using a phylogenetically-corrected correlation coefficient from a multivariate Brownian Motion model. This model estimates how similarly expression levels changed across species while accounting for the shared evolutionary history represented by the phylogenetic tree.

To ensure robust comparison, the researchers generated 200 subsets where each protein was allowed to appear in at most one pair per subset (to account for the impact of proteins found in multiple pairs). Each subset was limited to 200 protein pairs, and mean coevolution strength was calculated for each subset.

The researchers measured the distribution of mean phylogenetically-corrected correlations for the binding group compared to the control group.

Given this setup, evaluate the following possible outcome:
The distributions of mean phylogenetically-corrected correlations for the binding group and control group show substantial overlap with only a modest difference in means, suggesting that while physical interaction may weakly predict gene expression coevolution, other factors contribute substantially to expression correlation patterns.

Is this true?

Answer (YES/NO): NO